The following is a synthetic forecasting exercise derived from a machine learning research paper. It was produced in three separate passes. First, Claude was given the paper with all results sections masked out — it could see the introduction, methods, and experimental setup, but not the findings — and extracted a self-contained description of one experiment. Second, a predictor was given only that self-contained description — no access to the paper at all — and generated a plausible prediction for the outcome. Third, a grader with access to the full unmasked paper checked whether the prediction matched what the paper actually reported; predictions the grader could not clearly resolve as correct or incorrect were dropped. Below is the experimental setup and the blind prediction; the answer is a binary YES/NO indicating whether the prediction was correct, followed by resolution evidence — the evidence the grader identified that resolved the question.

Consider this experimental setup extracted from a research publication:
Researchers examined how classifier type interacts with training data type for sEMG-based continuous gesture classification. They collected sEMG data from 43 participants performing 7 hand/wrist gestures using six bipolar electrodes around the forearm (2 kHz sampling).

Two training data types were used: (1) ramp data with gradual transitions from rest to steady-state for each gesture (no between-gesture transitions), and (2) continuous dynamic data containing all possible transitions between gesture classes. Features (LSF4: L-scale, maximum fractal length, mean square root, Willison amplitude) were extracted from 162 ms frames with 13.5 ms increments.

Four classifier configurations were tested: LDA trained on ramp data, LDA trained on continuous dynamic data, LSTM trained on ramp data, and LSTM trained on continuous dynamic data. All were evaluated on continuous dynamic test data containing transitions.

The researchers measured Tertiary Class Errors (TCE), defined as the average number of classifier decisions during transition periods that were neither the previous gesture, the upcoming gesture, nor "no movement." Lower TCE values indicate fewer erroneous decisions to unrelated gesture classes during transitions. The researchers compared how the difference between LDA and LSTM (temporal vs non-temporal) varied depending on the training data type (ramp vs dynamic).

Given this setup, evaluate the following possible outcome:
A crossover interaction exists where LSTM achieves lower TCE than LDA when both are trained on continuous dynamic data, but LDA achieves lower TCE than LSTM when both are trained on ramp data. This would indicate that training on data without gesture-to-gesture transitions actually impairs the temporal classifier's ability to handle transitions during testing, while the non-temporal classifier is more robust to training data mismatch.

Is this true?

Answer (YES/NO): NO